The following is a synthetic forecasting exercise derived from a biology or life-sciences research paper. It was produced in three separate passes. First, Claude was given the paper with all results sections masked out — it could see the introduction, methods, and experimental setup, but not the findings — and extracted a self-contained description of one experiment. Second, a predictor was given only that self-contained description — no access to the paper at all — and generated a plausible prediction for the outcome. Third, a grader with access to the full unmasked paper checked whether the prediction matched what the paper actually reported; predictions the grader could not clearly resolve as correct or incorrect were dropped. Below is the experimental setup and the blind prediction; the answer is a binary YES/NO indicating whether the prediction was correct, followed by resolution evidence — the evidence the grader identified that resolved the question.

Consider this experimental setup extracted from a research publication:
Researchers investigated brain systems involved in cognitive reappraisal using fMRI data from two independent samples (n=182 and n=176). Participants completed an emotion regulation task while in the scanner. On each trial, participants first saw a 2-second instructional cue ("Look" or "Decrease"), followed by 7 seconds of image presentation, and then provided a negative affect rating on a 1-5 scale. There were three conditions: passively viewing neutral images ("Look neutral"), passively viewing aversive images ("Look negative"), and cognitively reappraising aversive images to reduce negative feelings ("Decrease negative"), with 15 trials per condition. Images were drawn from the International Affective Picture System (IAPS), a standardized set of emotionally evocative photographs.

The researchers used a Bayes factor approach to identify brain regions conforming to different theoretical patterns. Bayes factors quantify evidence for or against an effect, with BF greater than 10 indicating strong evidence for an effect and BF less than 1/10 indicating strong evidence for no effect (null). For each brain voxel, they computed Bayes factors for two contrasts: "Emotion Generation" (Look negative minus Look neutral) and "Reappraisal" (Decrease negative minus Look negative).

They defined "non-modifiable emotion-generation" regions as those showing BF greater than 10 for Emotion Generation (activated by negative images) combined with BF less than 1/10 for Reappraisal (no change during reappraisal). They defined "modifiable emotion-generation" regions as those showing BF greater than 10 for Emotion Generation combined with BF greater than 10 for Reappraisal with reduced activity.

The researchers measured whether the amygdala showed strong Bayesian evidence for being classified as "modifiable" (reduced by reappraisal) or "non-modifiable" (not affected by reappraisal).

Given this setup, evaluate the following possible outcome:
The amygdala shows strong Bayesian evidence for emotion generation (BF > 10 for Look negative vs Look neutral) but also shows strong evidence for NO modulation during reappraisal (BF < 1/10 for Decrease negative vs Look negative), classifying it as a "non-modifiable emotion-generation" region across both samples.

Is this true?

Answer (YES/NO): YES